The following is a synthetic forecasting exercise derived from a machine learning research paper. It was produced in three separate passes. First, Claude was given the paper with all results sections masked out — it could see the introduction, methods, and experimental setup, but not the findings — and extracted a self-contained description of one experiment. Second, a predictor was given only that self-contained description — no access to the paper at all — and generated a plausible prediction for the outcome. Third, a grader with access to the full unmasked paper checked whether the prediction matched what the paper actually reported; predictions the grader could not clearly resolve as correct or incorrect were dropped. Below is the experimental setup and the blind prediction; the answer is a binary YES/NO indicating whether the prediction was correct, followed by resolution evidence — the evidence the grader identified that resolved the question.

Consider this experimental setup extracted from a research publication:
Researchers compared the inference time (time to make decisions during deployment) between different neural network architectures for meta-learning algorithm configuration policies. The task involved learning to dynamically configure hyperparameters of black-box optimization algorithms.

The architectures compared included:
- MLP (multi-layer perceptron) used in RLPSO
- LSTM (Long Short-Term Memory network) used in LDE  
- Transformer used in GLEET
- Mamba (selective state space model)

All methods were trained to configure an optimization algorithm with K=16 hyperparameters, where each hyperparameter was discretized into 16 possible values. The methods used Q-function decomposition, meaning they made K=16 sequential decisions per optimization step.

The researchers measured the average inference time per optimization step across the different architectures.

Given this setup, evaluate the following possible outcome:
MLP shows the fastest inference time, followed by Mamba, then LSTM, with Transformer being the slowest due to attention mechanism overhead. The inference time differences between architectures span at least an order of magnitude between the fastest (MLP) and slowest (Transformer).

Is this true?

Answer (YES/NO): NO